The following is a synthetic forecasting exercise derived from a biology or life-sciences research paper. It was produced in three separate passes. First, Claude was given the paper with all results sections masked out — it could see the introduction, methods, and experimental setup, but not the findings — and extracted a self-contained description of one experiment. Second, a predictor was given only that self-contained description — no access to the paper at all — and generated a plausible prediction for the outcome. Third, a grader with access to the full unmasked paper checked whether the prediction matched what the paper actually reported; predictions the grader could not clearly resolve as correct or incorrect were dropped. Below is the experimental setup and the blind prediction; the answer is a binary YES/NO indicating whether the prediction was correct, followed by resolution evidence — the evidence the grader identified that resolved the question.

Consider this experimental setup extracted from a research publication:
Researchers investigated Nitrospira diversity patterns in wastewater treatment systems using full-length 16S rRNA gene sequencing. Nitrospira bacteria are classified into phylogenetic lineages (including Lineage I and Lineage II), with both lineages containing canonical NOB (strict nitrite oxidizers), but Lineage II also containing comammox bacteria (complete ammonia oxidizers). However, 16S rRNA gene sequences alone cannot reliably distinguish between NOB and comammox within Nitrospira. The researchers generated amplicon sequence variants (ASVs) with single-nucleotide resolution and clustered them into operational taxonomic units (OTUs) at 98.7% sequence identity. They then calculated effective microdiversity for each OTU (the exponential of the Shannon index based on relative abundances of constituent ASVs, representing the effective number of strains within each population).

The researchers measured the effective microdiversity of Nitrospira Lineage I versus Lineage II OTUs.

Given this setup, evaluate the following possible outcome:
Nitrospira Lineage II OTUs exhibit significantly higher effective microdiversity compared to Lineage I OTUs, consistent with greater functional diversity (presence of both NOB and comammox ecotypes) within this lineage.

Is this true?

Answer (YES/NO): NO